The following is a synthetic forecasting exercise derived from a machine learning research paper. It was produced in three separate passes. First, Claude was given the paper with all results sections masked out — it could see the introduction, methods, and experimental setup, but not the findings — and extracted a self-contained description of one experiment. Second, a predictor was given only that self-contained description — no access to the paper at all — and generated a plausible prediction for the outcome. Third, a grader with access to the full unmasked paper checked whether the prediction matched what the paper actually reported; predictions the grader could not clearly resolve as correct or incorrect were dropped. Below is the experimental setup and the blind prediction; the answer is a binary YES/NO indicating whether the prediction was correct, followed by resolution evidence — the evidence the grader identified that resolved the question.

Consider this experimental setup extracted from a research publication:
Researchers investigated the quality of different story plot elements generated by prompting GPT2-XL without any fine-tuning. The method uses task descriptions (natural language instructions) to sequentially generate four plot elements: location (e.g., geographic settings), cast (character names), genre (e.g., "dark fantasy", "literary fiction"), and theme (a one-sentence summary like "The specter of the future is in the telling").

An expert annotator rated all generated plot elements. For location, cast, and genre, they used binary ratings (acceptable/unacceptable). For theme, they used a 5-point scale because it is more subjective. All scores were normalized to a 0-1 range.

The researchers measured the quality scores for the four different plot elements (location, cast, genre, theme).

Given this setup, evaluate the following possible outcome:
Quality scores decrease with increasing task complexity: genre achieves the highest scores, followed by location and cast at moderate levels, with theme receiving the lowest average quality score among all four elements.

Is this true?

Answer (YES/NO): NO